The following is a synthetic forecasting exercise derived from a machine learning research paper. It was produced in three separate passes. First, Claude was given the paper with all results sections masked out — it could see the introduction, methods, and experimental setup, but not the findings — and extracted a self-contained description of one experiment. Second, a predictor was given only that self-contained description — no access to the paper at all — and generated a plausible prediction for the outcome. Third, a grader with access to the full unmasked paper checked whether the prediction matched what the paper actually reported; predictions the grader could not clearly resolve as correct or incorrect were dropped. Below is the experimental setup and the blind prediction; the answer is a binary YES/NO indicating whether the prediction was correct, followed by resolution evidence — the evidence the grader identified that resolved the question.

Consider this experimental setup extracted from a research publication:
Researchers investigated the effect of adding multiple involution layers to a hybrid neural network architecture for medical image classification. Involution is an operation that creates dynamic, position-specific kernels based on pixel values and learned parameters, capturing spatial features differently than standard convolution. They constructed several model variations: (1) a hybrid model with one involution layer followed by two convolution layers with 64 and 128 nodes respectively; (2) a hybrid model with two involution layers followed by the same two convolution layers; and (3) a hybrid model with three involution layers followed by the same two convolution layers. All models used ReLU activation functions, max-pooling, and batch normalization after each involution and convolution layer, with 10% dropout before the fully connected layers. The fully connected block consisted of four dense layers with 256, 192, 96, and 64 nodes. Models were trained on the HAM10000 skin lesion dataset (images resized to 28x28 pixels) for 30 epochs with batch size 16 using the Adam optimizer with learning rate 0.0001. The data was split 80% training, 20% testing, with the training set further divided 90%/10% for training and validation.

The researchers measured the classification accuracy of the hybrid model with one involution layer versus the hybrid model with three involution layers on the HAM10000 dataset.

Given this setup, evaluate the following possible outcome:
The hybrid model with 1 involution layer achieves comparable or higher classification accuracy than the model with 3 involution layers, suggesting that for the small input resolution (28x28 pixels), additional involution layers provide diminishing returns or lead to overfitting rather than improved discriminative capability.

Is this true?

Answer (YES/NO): YES